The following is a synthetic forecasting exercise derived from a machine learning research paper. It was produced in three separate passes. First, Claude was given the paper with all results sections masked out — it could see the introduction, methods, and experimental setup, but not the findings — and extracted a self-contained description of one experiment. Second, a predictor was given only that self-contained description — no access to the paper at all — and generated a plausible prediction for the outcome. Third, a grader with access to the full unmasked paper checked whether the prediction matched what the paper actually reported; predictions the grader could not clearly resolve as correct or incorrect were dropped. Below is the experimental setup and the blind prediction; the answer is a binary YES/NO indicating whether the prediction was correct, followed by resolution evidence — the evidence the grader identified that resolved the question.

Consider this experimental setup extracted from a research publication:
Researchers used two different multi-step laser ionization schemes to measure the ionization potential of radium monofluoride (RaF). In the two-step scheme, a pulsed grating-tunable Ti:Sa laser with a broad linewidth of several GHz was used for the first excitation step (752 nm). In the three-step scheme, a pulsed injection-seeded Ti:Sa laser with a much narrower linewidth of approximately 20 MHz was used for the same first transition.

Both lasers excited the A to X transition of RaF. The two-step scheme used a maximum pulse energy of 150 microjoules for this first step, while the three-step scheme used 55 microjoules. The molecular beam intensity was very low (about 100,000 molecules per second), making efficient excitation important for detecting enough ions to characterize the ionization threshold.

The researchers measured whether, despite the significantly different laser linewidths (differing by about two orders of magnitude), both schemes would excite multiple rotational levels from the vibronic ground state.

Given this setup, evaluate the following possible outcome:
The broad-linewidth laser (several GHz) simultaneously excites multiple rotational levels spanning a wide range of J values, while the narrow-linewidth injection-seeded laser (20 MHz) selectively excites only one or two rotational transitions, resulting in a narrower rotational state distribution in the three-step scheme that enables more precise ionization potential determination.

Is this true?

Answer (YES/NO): NO